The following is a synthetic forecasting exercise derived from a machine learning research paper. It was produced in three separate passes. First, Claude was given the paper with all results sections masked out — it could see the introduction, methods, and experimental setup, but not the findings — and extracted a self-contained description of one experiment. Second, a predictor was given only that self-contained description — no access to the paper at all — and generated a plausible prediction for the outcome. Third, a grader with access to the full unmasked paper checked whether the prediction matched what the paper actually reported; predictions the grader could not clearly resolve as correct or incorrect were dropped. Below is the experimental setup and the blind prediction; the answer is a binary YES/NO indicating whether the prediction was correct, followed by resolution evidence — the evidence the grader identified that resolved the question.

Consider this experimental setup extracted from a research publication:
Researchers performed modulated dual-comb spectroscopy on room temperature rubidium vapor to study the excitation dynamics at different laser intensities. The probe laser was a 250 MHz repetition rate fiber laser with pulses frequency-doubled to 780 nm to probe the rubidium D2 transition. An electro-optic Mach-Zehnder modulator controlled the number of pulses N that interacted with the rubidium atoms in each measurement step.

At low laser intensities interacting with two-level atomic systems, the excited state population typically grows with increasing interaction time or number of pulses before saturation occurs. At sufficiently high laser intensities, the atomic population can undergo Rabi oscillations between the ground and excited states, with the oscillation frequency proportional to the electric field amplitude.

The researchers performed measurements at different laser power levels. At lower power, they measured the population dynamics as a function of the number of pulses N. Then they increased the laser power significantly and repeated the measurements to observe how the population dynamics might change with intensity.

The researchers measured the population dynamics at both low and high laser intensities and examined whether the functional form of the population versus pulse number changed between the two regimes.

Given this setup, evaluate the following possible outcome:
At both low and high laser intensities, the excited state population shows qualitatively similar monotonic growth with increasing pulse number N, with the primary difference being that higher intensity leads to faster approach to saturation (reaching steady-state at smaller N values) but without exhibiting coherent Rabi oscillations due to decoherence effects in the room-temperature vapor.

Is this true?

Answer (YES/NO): NO